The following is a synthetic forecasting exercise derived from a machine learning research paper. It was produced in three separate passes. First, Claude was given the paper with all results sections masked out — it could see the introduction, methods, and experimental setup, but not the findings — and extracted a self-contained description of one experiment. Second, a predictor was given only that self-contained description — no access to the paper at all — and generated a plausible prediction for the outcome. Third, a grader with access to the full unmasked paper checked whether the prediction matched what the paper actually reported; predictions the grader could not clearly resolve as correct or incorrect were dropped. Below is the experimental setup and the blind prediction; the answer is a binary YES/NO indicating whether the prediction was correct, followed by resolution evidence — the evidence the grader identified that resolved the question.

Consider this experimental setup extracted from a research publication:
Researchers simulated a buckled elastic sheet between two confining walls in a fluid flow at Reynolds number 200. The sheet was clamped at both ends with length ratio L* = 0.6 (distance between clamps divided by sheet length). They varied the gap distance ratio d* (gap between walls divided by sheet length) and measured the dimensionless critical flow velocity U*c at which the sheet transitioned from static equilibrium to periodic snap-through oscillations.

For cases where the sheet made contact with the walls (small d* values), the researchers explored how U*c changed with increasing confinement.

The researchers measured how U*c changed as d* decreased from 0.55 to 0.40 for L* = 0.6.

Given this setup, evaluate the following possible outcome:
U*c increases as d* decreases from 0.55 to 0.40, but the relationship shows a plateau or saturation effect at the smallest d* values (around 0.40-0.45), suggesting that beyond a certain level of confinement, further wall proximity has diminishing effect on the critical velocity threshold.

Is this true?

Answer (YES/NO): NO